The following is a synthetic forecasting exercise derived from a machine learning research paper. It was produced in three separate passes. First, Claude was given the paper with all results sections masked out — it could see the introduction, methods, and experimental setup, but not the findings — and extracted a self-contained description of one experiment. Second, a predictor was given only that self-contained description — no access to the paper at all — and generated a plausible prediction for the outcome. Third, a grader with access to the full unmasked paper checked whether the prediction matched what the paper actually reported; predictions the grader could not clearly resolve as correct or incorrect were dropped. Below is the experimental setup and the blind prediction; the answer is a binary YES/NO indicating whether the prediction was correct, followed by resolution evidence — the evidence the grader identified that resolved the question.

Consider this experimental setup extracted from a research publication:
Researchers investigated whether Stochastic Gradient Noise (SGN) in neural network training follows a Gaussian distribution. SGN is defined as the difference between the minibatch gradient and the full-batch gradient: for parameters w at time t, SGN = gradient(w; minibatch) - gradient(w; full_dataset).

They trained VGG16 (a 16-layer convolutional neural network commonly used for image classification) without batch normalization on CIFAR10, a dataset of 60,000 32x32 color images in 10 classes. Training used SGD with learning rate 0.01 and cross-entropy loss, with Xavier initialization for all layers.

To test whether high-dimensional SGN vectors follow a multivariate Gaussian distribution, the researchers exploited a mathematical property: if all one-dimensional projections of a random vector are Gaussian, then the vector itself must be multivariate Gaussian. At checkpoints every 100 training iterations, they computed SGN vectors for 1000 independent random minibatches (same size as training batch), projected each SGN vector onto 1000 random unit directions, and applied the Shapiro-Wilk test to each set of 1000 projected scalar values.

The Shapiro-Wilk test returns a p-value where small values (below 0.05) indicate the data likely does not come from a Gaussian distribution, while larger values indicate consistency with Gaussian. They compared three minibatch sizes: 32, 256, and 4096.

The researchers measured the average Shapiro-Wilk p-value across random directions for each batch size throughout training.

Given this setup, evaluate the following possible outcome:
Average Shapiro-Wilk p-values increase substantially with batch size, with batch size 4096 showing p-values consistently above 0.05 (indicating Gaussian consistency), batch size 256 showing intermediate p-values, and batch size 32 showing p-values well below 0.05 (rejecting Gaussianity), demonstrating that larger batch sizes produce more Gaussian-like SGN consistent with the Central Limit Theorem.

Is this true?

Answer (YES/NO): NO